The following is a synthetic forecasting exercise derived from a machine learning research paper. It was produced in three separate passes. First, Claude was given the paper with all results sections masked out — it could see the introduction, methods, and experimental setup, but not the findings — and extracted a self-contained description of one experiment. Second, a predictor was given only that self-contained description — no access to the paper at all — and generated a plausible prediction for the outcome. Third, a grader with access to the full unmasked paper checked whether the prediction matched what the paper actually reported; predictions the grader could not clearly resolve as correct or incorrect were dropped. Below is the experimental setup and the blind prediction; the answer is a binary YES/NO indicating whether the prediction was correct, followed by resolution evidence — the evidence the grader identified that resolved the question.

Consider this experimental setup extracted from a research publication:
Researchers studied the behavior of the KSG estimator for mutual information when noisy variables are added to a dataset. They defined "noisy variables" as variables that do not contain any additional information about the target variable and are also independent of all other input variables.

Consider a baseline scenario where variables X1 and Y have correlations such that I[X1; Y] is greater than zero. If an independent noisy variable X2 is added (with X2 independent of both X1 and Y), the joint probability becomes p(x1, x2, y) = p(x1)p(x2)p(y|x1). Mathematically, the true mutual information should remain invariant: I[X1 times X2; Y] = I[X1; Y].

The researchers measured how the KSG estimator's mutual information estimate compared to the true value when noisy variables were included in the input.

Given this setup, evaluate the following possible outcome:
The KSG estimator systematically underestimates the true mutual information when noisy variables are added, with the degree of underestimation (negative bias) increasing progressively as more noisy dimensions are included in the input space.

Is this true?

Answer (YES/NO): YES